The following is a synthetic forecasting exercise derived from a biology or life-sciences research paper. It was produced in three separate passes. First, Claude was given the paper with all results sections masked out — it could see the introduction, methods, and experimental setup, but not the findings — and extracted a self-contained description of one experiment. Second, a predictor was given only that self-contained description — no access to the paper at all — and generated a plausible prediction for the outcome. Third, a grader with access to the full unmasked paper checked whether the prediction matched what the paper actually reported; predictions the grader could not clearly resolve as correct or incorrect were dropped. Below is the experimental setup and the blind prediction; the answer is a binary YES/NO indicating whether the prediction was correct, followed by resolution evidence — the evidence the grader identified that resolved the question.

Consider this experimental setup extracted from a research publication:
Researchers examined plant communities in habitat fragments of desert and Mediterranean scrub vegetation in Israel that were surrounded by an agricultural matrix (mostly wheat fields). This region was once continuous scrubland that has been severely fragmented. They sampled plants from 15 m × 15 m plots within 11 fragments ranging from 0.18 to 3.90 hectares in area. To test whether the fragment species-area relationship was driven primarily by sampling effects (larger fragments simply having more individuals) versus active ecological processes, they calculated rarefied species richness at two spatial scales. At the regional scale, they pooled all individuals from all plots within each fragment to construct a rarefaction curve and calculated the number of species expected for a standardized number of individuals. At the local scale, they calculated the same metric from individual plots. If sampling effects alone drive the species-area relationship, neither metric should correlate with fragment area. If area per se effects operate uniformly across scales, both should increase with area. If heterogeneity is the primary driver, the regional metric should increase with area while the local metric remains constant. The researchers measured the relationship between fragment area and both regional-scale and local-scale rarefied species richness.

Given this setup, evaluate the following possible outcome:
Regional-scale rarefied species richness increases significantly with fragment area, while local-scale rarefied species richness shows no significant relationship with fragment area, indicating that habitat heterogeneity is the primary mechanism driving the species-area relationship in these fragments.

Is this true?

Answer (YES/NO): YES